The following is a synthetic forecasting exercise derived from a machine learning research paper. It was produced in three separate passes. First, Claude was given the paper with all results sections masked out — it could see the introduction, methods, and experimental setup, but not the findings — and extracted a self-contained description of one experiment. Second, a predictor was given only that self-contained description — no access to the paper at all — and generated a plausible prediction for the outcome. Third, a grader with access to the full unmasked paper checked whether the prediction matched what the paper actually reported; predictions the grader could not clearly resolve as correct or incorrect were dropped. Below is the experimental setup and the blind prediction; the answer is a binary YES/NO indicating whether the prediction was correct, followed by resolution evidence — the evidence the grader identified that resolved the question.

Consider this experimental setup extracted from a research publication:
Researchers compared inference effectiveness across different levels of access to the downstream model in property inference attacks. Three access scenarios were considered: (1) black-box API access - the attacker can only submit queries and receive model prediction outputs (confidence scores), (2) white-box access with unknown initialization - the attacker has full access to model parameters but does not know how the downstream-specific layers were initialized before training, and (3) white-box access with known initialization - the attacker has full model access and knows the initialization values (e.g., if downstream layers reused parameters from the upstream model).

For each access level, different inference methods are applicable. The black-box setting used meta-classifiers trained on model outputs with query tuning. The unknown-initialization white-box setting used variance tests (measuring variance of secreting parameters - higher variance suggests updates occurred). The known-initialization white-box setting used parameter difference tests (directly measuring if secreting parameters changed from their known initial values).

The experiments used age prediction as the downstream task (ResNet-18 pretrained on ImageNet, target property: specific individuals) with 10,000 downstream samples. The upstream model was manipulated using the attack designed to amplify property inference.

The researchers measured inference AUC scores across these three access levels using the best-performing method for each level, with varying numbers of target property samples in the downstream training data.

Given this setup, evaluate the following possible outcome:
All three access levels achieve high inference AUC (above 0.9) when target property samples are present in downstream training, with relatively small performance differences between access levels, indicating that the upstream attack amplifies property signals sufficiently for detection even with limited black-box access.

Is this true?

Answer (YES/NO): NO